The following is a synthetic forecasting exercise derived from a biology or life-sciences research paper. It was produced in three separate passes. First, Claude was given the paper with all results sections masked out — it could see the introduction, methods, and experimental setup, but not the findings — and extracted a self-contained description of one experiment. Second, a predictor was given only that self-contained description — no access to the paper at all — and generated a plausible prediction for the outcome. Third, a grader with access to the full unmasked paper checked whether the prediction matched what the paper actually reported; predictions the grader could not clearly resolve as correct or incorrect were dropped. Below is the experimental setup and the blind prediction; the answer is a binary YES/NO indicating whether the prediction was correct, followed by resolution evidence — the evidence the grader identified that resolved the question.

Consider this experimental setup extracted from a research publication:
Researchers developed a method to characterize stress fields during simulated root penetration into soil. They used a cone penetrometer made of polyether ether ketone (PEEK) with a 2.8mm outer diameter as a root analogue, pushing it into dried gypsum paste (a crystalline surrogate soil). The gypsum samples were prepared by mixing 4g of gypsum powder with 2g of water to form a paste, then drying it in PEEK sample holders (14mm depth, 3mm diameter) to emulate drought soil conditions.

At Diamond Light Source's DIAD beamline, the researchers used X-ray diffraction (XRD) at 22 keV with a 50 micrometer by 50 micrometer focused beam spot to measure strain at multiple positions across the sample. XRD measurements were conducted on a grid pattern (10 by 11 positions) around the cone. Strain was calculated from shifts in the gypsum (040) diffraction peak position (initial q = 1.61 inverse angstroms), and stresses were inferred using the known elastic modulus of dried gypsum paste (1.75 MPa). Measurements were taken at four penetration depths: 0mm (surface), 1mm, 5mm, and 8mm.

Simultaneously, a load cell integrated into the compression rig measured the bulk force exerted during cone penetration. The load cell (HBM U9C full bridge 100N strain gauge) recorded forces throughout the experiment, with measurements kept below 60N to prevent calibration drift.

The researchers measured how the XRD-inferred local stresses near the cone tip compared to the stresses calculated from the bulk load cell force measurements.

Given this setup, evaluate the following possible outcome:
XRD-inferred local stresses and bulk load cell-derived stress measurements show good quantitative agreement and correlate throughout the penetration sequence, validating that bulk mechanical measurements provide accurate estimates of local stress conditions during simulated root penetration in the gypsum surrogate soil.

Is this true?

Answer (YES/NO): NO